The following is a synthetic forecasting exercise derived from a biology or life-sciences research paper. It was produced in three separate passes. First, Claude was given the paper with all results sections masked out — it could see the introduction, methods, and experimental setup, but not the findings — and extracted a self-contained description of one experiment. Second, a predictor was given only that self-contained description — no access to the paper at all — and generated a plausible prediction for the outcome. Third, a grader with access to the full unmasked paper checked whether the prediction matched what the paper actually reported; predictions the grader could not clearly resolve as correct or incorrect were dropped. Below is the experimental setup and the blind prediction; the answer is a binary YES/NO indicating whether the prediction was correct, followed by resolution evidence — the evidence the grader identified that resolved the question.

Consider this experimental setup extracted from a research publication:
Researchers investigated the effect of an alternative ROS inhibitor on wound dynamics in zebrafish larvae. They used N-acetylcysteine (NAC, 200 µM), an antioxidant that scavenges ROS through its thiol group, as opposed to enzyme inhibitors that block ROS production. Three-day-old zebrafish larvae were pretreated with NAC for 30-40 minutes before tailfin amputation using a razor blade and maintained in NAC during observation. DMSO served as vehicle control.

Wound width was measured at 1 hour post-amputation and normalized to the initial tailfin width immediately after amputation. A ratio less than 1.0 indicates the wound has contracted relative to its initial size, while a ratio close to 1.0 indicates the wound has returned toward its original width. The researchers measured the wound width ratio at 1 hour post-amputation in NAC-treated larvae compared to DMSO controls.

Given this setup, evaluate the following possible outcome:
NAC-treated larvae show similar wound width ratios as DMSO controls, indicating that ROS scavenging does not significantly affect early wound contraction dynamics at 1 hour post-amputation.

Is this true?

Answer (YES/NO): NO